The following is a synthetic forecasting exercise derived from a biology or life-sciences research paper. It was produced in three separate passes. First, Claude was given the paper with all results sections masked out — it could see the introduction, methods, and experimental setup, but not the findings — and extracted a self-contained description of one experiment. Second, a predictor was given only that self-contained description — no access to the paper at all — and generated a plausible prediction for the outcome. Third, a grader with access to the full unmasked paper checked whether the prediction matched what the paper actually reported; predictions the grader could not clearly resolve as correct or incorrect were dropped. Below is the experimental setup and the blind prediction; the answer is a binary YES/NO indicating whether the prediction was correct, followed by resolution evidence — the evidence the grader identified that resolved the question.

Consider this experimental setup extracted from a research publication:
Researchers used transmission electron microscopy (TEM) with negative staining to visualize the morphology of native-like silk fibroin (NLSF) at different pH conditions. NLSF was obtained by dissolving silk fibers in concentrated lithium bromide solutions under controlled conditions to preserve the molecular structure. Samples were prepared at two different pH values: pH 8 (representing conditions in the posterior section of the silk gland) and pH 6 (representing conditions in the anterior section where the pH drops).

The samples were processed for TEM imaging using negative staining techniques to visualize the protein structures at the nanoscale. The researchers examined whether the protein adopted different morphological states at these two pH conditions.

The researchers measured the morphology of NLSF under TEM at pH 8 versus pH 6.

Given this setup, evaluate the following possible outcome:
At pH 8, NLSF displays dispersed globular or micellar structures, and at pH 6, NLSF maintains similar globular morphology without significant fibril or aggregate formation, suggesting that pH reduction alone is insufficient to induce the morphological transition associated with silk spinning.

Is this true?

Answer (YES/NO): NO